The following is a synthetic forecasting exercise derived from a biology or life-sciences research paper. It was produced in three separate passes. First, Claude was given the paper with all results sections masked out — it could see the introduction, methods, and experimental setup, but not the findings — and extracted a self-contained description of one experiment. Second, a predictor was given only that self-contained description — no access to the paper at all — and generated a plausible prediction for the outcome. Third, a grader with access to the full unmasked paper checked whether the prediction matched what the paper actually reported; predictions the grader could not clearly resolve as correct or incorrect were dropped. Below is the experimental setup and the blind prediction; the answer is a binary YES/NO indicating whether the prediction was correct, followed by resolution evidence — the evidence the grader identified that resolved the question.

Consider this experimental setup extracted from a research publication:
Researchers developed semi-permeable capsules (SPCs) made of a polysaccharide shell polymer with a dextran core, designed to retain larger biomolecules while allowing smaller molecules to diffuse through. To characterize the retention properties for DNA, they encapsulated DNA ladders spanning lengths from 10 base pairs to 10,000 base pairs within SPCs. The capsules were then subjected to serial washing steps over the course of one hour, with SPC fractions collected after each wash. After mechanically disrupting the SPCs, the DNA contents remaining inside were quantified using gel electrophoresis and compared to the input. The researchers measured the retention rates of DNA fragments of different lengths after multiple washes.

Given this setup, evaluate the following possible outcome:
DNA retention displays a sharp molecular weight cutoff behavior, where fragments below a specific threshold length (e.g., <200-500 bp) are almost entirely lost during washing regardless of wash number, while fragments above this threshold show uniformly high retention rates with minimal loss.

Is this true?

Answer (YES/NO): NO